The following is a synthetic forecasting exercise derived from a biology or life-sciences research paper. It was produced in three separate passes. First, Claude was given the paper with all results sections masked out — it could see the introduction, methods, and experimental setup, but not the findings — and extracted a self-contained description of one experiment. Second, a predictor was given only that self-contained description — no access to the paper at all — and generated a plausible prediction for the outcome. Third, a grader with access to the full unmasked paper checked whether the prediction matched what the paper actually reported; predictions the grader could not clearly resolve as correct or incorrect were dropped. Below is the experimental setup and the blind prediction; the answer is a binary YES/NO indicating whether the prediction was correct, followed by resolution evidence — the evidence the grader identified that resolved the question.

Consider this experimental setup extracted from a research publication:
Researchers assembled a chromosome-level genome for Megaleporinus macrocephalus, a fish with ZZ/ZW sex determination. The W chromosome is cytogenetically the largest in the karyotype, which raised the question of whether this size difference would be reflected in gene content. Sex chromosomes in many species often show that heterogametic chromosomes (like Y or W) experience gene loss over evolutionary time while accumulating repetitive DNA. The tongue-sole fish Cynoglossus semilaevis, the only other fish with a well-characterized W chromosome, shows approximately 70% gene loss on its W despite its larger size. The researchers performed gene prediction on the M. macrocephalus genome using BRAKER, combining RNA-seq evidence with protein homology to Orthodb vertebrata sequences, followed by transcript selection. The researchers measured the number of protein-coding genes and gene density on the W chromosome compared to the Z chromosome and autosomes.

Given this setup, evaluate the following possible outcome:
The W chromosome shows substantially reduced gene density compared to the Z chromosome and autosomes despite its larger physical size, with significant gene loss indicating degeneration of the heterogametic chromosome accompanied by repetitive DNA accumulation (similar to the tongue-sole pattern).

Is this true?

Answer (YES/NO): YES